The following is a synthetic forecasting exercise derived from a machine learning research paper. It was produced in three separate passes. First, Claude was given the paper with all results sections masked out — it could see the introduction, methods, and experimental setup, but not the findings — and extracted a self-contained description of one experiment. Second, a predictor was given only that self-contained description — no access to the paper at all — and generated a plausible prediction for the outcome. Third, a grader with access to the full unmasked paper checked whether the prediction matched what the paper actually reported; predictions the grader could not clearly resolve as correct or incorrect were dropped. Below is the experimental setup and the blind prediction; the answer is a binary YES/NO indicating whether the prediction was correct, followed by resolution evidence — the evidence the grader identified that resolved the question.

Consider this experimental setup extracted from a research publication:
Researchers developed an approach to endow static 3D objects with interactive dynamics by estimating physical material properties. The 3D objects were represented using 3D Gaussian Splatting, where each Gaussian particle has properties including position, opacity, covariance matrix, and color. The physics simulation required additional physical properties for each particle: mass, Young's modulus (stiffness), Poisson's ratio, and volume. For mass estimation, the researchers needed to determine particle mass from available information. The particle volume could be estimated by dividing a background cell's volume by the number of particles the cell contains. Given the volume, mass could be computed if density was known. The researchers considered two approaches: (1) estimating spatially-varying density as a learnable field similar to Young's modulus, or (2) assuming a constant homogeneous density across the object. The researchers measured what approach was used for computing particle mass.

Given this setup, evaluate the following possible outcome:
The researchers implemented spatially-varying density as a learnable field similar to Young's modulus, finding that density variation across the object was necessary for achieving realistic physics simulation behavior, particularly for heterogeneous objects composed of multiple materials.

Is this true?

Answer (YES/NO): NO